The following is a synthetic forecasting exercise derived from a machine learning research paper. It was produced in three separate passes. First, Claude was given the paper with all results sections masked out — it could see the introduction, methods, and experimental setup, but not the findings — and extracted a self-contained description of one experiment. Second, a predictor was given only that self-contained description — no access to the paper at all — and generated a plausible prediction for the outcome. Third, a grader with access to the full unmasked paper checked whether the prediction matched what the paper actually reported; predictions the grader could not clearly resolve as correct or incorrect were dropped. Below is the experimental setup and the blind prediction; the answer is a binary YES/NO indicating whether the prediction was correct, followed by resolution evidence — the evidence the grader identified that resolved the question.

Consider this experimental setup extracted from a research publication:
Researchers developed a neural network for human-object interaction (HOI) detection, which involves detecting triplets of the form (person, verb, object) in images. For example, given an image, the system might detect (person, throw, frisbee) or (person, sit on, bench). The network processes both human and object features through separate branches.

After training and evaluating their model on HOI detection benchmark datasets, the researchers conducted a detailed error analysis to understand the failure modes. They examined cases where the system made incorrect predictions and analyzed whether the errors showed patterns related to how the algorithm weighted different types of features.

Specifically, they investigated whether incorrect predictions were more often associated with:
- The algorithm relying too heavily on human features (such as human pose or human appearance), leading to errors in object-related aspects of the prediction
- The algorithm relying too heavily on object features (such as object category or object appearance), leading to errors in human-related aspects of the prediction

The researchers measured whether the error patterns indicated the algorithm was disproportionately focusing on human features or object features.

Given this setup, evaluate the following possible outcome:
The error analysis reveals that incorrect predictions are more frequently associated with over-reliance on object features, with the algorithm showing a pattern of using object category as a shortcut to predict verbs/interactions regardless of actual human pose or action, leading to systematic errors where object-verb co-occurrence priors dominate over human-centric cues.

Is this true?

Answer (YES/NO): YES